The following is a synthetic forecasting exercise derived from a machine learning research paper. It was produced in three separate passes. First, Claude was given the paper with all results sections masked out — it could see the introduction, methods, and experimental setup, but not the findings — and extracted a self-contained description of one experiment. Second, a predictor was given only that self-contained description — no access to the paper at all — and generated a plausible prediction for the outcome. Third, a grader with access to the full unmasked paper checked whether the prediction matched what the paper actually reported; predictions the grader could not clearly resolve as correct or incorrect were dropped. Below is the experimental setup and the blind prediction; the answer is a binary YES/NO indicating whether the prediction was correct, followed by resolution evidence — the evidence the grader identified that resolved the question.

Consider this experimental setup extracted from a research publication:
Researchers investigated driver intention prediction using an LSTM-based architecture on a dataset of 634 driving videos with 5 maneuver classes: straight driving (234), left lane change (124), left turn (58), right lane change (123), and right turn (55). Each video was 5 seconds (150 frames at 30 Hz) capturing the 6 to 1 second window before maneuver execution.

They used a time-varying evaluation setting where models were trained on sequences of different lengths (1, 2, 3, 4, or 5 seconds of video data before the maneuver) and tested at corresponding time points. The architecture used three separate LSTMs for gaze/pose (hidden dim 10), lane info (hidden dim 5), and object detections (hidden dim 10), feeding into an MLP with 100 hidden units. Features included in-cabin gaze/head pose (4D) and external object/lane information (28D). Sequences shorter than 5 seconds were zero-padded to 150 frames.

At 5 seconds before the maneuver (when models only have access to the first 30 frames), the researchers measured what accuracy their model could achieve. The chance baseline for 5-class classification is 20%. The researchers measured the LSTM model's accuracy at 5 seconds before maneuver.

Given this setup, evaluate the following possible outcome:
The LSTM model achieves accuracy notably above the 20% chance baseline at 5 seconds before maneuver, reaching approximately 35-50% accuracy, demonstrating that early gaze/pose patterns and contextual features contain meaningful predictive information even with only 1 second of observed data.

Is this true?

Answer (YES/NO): NO